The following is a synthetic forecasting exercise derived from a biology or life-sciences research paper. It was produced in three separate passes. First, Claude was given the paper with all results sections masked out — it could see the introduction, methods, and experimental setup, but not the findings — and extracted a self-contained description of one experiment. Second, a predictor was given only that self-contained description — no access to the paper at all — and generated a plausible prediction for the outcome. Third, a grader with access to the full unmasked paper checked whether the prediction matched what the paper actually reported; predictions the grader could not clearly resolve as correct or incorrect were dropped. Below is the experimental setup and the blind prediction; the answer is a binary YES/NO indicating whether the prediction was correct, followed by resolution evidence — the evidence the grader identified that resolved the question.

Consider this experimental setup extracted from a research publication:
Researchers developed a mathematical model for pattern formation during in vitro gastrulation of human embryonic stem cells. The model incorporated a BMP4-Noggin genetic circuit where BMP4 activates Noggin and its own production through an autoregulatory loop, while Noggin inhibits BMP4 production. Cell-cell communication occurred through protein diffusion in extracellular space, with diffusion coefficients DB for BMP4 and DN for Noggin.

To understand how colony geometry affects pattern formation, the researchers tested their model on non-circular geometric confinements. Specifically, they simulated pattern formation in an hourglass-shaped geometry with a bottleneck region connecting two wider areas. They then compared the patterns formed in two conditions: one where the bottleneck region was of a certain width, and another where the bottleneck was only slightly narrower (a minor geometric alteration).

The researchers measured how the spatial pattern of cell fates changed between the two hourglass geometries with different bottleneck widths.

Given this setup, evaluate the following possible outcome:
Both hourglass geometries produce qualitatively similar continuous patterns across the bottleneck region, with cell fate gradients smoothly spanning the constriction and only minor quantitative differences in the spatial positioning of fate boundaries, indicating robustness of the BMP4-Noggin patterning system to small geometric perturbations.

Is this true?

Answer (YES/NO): NO